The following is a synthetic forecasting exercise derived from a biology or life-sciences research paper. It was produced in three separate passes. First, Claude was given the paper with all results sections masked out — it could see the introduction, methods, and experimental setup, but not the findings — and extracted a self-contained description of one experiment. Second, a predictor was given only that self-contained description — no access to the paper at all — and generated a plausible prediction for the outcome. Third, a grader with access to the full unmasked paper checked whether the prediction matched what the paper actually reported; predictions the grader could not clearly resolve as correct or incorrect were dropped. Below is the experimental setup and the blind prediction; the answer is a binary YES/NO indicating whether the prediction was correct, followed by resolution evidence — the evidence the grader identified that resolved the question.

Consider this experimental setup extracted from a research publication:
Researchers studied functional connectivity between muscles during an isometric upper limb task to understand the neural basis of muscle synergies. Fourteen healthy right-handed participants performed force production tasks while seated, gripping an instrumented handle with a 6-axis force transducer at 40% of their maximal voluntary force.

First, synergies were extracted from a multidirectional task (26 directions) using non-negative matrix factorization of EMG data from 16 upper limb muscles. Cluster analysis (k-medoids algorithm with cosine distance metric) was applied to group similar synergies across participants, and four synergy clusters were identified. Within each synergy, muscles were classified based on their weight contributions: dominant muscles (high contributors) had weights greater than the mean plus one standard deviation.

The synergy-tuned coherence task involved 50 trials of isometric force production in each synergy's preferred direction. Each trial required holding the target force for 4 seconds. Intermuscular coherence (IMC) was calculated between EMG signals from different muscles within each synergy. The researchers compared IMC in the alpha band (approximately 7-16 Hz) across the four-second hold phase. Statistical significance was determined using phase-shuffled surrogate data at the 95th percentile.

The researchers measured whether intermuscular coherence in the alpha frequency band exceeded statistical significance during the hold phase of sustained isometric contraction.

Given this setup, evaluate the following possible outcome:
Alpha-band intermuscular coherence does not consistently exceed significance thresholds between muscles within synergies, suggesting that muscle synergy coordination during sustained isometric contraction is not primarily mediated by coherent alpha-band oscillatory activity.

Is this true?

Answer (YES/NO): NO